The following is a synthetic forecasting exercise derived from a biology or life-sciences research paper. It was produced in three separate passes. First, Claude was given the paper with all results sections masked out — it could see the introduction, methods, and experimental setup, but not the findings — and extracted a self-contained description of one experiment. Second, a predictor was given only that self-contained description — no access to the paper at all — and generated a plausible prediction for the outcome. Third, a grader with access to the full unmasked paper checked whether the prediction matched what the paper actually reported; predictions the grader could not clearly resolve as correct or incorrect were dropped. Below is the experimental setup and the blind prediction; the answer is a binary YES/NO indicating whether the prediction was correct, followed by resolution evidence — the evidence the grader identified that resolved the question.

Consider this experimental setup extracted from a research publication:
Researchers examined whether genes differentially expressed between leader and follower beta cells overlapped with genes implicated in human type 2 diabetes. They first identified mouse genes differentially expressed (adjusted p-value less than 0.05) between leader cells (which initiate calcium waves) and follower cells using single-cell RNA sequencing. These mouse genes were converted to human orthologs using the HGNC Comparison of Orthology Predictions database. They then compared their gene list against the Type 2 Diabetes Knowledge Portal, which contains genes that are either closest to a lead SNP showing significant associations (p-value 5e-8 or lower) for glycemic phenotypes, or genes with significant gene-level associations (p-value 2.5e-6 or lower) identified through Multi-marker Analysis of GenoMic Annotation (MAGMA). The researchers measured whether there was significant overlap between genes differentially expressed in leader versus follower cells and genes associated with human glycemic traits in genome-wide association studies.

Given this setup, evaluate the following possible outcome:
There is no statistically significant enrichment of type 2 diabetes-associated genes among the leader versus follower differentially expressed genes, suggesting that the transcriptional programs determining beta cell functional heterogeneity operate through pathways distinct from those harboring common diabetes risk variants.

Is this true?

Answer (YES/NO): NO